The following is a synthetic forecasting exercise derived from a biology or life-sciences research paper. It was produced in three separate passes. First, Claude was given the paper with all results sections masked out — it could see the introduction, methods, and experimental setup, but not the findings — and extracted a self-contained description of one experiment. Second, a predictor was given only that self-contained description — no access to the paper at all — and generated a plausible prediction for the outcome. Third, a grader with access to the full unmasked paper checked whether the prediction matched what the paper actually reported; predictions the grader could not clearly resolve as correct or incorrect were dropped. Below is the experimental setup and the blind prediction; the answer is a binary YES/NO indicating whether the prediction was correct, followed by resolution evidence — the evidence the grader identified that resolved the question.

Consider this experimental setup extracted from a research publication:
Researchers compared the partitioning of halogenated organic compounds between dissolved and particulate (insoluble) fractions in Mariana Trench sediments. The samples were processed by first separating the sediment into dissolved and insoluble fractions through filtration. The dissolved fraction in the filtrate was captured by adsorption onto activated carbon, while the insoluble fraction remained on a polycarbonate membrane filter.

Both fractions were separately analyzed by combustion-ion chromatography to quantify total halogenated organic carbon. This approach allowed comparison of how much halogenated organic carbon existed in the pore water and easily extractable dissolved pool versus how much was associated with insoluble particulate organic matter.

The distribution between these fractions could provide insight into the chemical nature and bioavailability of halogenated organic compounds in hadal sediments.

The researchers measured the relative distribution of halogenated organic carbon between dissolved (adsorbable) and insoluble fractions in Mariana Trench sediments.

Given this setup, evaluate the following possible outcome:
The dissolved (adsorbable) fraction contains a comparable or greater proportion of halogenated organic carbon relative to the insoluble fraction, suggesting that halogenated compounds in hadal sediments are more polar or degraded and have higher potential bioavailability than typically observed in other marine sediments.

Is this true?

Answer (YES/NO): NO